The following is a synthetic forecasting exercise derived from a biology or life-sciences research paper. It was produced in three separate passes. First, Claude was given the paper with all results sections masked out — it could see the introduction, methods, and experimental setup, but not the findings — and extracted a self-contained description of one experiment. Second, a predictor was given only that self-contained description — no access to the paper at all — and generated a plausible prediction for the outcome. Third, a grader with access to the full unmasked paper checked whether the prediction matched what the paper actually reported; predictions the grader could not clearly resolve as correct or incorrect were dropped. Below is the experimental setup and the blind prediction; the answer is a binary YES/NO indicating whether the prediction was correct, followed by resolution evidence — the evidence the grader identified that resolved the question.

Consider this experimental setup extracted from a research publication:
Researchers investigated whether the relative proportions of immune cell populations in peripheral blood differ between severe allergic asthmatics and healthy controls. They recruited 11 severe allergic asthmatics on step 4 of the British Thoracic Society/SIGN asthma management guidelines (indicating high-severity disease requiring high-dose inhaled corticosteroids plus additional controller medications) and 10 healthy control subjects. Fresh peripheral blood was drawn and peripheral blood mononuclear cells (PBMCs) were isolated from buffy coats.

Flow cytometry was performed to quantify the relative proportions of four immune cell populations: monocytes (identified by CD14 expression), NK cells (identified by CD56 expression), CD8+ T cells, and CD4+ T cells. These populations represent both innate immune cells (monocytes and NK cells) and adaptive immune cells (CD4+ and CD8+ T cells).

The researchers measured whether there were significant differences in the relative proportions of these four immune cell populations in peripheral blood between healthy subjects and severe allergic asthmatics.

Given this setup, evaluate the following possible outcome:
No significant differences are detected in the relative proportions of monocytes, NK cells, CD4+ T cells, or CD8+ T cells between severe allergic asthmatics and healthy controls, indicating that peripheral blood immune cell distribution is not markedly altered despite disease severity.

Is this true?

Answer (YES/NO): YES